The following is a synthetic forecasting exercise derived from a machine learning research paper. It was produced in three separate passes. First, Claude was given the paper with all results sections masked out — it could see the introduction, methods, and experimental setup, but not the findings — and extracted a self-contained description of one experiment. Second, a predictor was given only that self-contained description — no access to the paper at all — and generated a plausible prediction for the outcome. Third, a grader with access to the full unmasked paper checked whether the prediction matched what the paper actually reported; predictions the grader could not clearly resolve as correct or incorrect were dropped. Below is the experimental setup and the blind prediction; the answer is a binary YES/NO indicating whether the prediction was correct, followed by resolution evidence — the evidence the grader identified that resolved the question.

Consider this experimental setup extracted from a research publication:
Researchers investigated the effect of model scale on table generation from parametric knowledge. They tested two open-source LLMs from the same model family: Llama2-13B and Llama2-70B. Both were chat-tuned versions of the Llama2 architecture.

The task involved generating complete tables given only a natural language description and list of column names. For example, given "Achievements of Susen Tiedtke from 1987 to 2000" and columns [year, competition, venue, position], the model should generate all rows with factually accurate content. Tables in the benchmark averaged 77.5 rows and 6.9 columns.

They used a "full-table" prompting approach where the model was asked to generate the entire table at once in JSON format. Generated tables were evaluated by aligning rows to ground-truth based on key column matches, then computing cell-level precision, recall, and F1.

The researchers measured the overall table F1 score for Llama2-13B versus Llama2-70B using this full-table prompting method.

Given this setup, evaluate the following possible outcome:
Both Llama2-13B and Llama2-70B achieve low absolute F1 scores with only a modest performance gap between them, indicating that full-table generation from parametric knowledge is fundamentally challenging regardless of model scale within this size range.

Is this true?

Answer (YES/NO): YES